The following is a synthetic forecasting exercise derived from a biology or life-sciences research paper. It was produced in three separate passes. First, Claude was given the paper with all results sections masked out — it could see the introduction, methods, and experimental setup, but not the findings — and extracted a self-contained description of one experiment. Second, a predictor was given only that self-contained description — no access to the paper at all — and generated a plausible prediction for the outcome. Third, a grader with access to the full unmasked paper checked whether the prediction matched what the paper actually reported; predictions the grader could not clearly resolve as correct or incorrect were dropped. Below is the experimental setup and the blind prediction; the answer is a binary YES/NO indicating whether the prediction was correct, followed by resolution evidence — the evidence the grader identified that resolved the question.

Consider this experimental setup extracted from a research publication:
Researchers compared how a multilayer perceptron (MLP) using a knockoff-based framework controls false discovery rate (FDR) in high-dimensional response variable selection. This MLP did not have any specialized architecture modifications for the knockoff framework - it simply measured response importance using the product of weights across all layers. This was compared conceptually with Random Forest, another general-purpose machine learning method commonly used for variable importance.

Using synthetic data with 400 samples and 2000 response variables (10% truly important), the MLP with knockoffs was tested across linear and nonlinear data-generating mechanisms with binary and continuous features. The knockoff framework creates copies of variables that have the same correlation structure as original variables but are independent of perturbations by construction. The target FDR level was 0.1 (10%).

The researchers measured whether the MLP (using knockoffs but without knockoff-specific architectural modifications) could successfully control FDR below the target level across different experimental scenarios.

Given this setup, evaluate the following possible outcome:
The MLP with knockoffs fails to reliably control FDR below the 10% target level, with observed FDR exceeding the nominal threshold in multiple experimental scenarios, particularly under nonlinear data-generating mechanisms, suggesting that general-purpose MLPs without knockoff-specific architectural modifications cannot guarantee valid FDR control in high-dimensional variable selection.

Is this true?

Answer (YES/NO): NO